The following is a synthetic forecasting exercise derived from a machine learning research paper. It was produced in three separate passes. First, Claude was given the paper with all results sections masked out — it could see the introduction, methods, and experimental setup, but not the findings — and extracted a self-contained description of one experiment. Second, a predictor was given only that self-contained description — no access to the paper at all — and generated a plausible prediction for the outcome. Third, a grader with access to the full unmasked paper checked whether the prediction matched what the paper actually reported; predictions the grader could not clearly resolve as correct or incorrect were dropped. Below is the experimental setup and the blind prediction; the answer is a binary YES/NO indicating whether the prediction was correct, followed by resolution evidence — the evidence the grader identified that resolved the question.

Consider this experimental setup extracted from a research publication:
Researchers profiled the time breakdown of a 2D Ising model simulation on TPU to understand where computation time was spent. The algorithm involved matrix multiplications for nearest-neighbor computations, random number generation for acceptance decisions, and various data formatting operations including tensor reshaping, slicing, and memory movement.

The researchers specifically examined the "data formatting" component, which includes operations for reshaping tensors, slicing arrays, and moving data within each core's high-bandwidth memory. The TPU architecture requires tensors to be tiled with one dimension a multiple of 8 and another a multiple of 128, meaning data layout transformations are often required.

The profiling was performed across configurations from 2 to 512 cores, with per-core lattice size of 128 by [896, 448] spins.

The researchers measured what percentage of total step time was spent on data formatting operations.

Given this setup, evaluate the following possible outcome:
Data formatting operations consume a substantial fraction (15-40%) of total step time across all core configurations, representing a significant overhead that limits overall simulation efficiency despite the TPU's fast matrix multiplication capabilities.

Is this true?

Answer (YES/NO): YES